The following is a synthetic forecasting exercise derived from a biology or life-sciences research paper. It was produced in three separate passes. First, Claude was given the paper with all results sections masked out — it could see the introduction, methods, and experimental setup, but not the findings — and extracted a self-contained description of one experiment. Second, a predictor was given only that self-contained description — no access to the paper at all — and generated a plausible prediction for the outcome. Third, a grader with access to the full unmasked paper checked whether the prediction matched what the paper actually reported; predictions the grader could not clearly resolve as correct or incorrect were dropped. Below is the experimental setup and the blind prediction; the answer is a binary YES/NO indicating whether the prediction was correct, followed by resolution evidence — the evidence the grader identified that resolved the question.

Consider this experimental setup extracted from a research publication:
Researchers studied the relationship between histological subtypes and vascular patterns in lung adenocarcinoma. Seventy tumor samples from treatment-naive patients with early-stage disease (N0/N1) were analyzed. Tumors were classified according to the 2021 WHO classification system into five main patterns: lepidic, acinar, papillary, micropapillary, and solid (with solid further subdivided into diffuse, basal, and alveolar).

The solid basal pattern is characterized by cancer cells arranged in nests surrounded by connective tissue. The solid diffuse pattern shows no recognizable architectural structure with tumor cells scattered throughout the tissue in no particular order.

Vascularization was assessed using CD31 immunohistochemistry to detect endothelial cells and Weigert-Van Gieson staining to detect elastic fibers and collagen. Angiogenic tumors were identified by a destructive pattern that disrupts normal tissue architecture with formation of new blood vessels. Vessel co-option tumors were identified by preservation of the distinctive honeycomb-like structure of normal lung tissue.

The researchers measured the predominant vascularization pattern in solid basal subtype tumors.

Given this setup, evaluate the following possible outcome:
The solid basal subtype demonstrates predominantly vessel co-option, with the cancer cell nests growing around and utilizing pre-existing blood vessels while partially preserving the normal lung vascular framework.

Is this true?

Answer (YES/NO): NO